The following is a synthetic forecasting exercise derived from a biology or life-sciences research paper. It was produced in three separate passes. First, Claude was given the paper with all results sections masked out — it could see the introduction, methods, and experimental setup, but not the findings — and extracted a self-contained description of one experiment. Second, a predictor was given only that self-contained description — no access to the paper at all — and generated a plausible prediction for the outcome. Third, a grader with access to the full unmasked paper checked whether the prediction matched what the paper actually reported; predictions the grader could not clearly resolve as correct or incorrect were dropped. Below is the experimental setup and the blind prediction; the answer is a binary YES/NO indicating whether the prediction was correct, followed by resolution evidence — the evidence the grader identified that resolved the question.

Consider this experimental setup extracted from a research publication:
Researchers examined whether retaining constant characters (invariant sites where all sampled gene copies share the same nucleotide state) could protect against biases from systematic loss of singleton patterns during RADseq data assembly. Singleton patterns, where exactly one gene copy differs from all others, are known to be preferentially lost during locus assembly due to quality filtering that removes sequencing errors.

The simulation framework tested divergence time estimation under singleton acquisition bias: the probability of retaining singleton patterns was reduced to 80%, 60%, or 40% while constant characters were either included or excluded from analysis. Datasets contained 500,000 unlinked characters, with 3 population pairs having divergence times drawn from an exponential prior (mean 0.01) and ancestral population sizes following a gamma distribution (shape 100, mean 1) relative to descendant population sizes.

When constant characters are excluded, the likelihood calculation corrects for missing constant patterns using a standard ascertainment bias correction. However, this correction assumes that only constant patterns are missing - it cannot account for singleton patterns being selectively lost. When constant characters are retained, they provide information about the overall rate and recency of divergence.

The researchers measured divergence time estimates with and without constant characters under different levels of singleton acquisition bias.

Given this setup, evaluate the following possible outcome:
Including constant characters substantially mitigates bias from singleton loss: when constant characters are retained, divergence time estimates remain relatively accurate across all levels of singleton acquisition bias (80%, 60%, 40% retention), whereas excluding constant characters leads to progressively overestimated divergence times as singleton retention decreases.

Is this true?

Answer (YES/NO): YES